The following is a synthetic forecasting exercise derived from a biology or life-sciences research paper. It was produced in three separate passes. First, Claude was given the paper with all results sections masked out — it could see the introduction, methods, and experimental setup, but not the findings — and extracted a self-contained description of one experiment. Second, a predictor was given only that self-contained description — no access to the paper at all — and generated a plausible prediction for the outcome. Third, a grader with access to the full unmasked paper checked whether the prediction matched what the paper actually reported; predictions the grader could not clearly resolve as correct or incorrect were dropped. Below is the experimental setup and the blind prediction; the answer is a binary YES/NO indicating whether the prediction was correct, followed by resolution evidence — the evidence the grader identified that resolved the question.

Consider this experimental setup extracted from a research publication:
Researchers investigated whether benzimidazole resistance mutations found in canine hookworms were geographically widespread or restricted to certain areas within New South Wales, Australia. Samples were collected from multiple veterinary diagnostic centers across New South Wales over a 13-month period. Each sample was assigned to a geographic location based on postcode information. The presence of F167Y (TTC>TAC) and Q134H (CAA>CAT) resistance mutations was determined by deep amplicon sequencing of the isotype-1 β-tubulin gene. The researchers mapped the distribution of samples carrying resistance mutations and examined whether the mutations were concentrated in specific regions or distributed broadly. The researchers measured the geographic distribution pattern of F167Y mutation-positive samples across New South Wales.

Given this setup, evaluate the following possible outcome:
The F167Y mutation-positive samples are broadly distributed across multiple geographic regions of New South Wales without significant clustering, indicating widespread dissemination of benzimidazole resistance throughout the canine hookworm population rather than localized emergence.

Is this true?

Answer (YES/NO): YES